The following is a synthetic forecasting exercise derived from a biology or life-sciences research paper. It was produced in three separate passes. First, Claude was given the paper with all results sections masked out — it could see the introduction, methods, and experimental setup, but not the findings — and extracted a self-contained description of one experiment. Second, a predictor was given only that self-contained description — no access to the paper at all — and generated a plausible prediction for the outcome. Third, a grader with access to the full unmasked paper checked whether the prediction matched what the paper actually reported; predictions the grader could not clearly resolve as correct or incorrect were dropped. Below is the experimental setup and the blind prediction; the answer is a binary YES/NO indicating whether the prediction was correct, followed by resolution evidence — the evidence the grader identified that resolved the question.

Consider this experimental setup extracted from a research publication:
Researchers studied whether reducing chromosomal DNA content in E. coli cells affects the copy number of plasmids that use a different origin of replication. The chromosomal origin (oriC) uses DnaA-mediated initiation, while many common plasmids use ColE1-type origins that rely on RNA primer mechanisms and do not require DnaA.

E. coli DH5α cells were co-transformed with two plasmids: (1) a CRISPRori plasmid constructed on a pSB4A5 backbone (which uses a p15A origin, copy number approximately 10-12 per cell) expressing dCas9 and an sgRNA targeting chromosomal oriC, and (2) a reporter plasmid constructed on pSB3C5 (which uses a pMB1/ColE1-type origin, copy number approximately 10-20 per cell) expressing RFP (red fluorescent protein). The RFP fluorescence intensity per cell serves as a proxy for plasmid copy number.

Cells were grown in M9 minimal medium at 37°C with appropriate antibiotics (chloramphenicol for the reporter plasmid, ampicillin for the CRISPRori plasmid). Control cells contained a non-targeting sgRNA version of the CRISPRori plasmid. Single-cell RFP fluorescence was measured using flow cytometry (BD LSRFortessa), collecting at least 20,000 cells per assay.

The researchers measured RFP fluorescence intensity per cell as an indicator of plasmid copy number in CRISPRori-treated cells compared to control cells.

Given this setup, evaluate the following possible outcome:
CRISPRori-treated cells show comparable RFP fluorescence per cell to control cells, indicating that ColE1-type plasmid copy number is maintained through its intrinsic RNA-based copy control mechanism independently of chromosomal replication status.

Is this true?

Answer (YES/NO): NO